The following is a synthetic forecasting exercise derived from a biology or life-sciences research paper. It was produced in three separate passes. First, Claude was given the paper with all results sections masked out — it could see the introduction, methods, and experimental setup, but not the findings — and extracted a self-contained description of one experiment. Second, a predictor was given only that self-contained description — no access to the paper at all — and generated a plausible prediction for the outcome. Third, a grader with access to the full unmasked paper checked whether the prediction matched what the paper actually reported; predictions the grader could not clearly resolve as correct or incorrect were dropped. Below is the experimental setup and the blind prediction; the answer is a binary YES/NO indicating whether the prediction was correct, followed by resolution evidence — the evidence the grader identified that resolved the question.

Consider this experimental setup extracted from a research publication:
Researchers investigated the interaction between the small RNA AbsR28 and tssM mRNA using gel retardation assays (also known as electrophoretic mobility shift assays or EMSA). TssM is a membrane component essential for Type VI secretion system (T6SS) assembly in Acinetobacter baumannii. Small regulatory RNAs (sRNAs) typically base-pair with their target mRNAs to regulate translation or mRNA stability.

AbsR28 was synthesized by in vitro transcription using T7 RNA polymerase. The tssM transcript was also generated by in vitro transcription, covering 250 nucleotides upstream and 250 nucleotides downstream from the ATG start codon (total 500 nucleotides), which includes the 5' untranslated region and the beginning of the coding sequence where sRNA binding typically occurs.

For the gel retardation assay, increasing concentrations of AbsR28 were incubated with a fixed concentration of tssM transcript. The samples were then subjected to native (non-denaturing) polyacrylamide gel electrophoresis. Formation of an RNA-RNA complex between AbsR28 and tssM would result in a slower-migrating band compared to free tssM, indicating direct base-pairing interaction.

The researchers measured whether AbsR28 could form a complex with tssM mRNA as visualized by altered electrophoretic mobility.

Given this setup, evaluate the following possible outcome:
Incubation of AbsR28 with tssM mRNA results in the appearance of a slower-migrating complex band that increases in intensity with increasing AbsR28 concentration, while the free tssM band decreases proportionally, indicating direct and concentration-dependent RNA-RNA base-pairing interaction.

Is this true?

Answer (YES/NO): NO